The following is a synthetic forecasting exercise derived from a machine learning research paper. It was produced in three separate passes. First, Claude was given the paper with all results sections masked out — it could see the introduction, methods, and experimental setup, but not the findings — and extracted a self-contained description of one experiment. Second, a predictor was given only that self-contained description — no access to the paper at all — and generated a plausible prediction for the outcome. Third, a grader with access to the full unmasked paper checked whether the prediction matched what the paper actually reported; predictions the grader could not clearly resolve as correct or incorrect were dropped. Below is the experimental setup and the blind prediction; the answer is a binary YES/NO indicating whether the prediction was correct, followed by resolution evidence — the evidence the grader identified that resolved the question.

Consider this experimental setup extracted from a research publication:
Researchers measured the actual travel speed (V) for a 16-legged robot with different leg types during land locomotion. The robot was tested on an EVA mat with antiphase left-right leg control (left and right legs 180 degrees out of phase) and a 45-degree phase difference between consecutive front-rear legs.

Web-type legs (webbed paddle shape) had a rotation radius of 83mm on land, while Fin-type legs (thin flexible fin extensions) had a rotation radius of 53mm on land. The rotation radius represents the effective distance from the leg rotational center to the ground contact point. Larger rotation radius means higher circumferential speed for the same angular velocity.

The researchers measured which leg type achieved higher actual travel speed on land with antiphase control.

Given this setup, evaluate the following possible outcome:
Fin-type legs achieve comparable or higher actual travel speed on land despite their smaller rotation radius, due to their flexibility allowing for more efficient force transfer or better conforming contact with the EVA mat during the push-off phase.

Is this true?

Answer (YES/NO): YES